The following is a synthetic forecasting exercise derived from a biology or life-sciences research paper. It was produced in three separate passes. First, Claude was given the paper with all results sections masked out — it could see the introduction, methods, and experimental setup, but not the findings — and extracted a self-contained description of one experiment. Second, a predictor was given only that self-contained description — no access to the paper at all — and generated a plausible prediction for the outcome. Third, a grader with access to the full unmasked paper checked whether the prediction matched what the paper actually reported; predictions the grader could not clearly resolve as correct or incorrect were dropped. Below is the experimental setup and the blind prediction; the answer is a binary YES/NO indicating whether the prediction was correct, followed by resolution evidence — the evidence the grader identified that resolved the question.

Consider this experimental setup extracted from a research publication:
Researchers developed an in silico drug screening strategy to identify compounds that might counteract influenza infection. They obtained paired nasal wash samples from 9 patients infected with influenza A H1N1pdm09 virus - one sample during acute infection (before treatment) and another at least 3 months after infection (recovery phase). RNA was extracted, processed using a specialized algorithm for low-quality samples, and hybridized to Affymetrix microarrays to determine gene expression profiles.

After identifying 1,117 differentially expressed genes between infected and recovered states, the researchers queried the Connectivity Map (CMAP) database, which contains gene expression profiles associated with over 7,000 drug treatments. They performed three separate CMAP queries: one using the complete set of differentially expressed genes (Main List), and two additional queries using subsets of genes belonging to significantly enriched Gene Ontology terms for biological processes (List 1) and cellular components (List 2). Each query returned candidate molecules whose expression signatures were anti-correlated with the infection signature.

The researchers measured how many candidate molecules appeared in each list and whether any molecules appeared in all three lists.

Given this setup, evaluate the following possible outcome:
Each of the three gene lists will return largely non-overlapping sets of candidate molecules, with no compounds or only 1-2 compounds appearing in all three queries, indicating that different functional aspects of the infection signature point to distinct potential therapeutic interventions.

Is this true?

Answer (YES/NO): YES